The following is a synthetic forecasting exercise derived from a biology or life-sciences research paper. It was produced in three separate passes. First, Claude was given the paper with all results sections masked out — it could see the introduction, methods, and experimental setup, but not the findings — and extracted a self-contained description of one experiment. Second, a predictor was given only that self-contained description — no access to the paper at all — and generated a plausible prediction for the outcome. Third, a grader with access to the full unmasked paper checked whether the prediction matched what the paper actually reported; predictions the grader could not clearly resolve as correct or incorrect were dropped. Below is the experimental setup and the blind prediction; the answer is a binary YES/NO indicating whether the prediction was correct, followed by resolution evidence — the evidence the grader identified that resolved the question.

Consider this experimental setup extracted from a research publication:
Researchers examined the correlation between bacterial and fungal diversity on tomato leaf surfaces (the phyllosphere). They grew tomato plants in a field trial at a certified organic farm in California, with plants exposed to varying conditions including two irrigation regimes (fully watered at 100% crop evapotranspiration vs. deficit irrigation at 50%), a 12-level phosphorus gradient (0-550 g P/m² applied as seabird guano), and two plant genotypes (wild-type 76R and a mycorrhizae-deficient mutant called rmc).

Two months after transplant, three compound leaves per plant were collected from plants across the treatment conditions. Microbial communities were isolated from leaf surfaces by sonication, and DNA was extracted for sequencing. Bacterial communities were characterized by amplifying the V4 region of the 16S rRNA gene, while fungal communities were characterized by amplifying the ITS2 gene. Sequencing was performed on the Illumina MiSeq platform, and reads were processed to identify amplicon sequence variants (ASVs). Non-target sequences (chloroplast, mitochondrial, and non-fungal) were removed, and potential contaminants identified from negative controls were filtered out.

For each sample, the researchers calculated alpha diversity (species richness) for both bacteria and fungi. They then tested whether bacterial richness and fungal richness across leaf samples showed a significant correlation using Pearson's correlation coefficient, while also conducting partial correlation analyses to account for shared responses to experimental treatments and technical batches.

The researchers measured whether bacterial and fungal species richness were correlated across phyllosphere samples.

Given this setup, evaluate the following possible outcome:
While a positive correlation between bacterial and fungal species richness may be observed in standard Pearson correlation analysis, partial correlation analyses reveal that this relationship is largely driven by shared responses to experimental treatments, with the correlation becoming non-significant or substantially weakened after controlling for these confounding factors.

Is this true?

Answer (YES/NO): NO